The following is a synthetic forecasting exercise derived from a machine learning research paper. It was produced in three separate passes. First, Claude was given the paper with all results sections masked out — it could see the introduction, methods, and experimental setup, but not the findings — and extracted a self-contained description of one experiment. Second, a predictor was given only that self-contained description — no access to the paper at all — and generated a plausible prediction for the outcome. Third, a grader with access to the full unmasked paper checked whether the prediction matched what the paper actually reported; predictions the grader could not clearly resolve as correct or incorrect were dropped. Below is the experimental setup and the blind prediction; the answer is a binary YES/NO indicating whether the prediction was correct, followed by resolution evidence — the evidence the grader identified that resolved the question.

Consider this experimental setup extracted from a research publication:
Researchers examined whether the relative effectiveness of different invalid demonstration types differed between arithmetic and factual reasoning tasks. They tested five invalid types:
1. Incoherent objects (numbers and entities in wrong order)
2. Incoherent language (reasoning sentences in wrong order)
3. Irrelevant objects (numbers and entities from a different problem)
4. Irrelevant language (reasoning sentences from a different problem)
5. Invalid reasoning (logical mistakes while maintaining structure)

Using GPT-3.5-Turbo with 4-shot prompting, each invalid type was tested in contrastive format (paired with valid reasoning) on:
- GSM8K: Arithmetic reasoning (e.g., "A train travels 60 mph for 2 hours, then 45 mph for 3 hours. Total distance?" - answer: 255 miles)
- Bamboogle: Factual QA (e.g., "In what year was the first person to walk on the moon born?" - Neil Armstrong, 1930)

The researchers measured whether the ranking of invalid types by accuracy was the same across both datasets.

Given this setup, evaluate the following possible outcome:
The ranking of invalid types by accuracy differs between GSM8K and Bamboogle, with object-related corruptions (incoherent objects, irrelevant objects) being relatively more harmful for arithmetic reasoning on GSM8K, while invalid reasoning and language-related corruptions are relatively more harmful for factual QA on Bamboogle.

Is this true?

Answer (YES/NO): NO